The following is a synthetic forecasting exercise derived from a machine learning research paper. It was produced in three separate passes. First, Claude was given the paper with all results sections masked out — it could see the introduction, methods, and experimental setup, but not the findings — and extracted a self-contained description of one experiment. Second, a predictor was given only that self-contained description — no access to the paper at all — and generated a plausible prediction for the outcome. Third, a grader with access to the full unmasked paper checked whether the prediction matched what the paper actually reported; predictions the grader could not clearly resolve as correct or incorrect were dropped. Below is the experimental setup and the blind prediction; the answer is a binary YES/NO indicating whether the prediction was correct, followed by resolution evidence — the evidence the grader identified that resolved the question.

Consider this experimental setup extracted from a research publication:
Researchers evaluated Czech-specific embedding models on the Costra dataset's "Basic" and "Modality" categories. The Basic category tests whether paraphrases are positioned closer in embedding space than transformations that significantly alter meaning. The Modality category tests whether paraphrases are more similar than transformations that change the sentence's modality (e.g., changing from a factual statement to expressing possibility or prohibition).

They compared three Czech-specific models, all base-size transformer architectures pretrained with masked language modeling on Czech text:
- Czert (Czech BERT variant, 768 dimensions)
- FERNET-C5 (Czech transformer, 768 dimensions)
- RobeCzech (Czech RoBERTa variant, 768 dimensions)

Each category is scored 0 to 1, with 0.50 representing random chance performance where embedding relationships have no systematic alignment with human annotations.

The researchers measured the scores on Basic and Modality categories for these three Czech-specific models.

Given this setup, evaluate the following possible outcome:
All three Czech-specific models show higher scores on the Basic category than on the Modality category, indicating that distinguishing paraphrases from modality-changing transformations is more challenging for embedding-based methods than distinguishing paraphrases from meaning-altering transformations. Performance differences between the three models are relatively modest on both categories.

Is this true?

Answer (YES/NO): NO